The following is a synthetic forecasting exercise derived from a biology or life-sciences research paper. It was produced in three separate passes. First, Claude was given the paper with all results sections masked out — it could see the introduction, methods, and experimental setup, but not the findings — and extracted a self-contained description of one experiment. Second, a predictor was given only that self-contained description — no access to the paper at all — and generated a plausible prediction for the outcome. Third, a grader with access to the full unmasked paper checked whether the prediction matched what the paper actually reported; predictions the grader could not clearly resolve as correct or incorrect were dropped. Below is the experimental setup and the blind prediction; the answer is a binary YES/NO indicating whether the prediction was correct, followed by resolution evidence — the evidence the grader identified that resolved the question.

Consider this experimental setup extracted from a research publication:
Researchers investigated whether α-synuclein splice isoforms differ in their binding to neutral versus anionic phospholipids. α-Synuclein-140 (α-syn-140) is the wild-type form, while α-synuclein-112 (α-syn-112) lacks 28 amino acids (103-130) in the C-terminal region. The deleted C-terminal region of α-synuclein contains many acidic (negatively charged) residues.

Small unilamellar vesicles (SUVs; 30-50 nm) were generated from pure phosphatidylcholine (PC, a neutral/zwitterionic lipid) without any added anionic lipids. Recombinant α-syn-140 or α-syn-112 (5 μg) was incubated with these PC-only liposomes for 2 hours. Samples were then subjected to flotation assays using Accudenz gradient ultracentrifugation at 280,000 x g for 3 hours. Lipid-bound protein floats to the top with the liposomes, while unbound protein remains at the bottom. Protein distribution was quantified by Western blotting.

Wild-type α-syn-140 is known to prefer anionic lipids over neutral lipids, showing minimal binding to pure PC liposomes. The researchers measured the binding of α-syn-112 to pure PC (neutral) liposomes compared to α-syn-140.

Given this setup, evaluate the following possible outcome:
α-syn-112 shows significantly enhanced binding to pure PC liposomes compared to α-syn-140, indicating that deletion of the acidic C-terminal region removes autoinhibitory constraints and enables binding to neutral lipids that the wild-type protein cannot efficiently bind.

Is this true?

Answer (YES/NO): YES